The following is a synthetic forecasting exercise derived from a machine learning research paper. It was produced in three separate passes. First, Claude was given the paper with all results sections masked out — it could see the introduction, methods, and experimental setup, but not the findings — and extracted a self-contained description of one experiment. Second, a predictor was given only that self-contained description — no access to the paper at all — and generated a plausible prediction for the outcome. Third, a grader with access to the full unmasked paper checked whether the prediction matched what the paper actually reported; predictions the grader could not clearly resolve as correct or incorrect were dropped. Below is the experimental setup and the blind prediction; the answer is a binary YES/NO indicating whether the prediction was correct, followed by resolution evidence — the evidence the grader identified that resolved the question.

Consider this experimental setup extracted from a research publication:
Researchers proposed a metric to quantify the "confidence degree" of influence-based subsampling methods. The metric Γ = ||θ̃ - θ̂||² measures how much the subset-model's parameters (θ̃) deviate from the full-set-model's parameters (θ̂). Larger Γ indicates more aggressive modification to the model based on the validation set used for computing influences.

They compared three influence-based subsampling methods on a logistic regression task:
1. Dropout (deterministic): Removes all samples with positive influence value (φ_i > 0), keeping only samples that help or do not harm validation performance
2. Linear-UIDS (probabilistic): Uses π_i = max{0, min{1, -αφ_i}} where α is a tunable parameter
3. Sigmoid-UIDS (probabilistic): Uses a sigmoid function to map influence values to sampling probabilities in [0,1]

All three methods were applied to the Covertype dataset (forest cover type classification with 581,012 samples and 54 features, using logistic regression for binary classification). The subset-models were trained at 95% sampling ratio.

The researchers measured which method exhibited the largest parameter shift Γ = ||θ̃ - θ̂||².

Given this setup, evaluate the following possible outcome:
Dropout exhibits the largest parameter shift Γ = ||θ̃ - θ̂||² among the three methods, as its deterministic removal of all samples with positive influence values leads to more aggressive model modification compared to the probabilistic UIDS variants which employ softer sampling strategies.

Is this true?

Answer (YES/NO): YES